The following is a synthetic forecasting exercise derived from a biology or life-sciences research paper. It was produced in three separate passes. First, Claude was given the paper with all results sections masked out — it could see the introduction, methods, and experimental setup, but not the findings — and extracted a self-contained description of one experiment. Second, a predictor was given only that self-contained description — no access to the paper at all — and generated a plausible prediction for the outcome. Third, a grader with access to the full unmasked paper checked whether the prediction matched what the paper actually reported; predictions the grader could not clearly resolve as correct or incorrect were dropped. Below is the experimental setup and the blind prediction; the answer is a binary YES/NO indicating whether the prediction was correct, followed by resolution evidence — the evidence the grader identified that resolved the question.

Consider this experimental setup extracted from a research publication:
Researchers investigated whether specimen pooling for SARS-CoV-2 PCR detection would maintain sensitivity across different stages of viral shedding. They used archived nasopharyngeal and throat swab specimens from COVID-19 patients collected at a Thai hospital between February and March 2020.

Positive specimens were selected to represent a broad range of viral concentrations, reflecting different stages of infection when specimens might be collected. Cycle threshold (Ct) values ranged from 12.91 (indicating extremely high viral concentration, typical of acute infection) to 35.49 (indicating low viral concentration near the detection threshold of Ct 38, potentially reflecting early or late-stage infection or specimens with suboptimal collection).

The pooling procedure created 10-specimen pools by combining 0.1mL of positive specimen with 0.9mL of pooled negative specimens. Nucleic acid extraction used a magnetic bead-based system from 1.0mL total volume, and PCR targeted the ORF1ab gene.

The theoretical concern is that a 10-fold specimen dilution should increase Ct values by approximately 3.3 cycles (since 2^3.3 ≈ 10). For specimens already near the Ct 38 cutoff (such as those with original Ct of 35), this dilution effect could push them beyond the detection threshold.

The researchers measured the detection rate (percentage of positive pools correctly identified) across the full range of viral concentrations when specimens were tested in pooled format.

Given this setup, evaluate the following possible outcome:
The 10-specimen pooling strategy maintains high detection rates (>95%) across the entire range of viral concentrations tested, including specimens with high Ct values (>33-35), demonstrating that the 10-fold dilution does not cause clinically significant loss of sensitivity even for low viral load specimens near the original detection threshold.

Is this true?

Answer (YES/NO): YES